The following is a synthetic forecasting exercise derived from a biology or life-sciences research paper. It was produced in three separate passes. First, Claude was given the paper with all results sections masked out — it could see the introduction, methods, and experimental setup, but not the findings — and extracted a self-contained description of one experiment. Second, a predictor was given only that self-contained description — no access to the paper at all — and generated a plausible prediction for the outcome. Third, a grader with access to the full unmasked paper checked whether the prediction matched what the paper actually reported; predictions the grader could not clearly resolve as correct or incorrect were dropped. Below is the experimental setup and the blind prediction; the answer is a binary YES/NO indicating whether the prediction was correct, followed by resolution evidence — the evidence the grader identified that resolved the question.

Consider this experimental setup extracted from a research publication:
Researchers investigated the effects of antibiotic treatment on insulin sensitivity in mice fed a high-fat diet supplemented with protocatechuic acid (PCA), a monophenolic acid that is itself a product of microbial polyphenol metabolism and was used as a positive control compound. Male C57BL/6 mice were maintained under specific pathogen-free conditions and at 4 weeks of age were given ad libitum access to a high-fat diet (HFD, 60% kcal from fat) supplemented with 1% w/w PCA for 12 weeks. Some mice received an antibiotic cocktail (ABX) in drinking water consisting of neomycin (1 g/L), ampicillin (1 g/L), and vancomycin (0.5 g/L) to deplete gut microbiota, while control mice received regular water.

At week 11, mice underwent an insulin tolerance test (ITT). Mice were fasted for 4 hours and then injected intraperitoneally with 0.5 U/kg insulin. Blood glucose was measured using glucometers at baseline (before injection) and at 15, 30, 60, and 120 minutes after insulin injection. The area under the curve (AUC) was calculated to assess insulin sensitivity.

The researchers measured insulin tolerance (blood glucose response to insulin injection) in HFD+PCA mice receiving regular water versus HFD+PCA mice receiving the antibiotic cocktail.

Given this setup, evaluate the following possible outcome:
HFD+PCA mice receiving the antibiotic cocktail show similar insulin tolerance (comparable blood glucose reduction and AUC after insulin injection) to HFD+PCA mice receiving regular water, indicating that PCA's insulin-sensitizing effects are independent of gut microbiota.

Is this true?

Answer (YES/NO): YES